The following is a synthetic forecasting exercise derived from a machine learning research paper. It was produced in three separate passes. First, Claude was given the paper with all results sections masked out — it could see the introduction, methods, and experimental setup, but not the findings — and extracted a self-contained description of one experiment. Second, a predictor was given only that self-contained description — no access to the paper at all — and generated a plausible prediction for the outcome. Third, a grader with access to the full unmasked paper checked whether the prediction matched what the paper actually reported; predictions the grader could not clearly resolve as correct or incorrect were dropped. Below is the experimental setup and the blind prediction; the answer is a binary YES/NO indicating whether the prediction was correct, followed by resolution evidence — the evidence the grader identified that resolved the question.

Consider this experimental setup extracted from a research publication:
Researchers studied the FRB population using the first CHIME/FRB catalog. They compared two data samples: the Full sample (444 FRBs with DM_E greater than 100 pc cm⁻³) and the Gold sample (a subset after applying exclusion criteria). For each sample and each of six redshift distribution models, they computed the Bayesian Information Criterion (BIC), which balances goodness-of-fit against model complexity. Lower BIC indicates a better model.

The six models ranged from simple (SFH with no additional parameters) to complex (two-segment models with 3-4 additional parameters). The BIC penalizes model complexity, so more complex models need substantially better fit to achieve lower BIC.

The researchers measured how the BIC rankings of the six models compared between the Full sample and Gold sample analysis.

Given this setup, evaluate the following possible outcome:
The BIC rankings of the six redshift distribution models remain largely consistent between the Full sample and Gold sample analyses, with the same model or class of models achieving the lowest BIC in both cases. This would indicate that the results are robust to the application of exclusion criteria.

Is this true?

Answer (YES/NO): NO